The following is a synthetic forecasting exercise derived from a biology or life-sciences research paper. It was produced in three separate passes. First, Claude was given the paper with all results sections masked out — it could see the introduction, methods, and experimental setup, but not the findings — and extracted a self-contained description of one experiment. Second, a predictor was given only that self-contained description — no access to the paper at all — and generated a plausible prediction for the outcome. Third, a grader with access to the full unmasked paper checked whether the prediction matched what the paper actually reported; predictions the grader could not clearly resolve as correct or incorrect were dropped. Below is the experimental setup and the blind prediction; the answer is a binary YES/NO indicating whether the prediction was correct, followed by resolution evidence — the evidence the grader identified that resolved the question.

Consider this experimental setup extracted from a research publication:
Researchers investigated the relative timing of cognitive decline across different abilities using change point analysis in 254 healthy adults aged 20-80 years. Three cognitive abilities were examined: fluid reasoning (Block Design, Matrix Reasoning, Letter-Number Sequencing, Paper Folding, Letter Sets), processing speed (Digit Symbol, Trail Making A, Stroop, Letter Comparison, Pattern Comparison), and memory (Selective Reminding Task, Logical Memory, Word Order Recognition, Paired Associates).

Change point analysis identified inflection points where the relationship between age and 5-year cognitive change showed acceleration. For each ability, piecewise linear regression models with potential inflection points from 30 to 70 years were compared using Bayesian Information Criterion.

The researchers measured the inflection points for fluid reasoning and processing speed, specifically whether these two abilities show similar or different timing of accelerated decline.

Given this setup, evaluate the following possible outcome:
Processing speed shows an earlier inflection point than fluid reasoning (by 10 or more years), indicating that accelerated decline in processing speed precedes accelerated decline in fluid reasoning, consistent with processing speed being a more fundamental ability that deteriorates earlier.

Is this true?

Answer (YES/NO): NO